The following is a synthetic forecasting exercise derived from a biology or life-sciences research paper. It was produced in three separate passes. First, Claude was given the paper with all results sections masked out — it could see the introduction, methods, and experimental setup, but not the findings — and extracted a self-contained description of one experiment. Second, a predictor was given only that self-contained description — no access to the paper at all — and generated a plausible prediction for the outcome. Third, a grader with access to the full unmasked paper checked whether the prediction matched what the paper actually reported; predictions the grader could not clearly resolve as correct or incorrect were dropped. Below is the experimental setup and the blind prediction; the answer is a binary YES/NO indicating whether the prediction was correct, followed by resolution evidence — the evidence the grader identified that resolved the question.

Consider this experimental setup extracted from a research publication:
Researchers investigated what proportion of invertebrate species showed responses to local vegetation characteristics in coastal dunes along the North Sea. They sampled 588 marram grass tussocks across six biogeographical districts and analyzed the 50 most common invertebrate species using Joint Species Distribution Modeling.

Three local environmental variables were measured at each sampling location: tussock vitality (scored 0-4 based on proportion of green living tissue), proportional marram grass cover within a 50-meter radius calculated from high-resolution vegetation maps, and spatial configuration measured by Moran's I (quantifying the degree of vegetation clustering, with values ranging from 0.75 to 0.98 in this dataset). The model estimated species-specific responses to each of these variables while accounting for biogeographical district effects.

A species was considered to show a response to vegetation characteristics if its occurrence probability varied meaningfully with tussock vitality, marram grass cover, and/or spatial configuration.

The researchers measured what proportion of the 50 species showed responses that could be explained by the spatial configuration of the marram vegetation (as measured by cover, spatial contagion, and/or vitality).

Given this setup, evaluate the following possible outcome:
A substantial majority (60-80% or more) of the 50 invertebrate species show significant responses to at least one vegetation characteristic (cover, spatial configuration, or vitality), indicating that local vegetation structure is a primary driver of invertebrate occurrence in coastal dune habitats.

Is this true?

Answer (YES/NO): YES